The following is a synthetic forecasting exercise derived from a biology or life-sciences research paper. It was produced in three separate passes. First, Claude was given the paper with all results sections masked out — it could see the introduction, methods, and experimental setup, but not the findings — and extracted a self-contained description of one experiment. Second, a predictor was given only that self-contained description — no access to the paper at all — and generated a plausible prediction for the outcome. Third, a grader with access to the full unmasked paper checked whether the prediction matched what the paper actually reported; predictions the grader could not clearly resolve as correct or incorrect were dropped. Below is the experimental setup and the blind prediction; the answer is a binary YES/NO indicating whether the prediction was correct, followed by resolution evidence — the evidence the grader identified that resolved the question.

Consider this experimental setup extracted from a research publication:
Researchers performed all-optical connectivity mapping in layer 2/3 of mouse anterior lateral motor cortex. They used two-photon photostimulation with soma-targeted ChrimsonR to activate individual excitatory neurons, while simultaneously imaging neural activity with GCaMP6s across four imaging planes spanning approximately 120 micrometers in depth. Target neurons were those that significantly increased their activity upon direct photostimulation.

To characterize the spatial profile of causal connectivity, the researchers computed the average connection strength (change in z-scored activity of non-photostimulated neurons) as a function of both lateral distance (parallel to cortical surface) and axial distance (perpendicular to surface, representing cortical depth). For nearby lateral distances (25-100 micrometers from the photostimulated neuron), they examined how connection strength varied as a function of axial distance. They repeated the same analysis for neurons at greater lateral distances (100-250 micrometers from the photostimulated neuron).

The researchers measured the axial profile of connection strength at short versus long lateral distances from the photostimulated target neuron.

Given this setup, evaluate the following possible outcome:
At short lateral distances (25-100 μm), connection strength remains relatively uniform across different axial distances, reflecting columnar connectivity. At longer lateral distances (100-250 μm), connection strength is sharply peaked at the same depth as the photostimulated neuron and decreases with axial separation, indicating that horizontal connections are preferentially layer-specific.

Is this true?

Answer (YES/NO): NO